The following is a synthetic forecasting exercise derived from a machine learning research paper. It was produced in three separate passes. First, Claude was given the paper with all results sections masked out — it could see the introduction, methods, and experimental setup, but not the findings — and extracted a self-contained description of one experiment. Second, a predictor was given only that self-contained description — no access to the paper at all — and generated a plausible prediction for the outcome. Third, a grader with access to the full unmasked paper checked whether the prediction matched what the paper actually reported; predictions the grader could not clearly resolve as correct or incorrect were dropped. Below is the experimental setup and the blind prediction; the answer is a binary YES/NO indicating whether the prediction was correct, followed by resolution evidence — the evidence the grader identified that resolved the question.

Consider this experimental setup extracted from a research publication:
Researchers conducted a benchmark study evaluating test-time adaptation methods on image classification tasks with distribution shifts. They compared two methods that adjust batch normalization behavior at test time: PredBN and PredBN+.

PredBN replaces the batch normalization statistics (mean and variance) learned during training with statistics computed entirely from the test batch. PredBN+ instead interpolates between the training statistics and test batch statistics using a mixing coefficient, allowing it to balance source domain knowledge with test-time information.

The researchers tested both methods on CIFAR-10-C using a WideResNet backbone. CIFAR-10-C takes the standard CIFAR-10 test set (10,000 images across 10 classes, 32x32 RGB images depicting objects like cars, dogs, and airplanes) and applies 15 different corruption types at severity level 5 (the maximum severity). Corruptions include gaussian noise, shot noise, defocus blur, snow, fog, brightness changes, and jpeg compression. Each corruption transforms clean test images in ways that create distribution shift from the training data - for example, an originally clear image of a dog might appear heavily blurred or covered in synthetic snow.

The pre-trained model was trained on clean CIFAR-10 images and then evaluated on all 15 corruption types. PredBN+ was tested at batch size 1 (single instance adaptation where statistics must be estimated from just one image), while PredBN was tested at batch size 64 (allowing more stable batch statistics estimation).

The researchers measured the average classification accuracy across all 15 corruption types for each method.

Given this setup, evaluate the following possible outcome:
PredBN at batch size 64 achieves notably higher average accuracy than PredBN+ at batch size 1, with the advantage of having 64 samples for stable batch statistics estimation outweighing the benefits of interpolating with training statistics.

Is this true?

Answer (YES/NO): YES